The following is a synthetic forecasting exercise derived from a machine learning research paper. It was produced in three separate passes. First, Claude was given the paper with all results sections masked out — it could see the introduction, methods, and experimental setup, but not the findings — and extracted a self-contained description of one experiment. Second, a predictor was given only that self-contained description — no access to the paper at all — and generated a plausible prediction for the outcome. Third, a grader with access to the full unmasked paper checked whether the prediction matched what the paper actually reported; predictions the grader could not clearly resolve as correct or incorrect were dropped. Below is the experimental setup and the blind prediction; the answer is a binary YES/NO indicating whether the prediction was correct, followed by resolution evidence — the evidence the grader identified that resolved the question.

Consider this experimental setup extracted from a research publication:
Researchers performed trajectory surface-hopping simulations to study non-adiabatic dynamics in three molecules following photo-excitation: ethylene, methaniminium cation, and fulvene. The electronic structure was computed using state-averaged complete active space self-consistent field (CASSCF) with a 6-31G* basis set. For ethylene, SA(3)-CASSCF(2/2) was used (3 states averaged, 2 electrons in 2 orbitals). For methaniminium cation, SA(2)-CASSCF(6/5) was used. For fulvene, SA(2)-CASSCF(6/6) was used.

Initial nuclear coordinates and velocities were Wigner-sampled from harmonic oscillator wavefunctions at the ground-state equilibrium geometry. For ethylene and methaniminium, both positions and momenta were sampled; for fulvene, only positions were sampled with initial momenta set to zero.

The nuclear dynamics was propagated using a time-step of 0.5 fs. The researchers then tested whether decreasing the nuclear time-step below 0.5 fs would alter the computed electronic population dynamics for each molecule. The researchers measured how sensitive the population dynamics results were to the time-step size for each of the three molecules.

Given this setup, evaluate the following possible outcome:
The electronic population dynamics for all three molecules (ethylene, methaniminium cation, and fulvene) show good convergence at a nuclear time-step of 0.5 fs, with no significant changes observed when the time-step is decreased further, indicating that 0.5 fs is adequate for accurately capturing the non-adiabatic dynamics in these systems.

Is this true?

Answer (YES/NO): NO